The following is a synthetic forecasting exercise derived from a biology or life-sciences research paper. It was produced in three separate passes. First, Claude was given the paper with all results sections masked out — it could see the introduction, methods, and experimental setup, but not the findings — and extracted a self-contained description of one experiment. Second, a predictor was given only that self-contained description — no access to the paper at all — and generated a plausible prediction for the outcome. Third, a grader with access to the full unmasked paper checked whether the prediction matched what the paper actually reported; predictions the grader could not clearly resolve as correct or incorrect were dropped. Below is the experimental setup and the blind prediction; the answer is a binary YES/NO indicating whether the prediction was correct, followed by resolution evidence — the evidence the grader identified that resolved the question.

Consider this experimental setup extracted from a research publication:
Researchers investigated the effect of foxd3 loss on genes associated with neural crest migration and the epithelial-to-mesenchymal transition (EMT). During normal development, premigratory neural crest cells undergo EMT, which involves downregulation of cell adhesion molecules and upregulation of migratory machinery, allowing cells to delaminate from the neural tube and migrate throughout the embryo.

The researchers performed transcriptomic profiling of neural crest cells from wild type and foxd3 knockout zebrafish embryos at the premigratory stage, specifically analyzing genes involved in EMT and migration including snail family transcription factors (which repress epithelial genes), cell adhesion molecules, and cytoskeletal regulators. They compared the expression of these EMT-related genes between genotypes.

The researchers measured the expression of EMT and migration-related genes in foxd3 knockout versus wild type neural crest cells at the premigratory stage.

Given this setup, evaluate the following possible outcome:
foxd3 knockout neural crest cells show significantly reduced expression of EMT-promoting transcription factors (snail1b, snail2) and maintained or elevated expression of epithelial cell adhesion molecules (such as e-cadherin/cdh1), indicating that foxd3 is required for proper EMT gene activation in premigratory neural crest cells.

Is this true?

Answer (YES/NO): NO